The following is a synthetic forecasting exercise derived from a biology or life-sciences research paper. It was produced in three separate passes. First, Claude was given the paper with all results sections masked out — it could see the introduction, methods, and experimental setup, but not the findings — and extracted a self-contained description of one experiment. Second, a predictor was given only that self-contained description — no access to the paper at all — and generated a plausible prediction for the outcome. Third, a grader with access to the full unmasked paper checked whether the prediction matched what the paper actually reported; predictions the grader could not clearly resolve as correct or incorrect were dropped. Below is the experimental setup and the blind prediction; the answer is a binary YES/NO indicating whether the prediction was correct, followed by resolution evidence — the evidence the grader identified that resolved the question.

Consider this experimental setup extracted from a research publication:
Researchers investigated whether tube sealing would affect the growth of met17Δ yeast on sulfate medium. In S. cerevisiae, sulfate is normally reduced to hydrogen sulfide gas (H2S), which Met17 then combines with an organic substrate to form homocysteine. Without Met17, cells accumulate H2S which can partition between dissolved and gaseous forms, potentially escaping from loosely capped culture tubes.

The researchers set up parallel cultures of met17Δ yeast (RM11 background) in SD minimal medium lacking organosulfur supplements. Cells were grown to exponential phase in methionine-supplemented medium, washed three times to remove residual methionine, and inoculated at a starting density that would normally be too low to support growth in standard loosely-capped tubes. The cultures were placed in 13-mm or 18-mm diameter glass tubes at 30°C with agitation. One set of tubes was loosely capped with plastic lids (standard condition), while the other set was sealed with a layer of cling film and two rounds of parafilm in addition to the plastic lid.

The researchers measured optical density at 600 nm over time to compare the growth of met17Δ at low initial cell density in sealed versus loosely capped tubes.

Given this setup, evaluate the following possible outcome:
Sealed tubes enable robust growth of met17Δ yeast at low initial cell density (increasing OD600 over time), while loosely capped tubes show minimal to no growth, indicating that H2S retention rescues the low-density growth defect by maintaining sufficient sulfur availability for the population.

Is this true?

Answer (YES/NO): YES